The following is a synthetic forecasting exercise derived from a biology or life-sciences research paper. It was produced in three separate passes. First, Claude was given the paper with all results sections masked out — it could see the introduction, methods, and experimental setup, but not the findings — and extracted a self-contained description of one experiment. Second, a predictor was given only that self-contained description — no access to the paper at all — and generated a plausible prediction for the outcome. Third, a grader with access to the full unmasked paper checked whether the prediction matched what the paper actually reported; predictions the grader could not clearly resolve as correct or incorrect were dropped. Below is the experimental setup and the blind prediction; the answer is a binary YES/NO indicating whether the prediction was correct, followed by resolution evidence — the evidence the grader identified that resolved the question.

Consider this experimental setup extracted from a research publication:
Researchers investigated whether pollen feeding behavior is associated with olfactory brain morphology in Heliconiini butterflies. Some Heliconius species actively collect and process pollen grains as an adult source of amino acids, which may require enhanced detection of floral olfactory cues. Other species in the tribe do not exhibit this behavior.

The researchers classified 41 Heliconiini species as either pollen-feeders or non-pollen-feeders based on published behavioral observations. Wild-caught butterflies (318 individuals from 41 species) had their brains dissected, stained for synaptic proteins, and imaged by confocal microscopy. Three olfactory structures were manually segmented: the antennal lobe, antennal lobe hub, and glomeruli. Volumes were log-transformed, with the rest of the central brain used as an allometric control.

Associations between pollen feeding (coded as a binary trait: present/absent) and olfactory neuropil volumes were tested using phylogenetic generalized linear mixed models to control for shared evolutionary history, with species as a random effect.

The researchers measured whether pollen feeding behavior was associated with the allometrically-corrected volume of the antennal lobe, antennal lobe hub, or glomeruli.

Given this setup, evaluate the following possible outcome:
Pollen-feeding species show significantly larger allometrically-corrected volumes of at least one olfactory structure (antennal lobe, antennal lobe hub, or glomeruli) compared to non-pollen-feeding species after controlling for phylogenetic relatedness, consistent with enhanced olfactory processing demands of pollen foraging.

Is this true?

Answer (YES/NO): NO